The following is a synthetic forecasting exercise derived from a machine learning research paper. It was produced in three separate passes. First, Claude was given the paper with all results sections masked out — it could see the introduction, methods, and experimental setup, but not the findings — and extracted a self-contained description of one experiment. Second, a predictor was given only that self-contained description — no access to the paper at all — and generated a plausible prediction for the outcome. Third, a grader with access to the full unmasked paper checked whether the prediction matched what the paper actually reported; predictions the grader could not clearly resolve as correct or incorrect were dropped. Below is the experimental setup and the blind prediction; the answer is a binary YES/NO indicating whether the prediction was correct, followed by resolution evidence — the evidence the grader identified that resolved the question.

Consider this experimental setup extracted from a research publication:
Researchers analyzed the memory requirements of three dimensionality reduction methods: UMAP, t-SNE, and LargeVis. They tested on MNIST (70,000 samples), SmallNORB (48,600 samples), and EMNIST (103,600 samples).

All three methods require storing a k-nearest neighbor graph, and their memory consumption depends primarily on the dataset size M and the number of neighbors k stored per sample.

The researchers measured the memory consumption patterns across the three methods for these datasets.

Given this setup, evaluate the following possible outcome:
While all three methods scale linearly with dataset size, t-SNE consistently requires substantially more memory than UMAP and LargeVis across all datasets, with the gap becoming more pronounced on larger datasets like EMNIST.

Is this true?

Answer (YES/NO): NO